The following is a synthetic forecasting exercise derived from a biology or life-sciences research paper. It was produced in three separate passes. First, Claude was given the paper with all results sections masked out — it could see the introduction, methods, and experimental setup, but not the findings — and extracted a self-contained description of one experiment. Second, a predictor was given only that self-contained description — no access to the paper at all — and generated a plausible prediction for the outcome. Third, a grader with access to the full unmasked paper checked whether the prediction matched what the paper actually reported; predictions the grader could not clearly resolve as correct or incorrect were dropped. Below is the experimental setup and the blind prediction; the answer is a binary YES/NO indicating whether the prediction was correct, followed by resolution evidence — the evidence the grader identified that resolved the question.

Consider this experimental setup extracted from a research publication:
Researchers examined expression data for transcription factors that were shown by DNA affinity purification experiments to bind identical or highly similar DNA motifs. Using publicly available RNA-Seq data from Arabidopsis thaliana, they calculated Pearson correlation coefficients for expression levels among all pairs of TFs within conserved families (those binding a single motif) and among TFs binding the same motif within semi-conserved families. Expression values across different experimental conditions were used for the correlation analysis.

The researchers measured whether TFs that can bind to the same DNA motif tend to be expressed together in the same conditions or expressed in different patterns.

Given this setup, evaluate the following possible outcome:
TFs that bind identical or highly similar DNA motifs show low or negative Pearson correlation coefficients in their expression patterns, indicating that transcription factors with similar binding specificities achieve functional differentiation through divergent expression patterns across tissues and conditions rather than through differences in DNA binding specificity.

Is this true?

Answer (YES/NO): NO